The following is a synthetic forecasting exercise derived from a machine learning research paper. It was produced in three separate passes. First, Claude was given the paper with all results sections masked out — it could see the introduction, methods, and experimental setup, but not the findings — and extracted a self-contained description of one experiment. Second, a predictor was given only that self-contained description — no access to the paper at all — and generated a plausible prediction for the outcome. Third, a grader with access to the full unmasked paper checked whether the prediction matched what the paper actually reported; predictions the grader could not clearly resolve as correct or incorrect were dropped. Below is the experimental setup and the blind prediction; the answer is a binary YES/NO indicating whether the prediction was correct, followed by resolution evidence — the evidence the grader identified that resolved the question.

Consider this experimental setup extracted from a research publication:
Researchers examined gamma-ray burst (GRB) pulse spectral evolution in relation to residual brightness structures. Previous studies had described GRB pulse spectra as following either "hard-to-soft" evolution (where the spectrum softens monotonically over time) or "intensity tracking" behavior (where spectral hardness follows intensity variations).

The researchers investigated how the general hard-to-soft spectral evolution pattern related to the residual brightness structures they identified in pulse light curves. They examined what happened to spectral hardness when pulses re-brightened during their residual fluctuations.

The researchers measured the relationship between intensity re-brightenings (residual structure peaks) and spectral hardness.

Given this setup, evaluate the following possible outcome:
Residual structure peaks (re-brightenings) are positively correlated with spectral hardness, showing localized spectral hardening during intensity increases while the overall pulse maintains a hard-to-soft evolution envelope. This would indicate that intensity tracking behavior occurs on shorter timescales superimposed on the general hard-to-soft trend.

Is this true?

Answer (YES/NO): YES